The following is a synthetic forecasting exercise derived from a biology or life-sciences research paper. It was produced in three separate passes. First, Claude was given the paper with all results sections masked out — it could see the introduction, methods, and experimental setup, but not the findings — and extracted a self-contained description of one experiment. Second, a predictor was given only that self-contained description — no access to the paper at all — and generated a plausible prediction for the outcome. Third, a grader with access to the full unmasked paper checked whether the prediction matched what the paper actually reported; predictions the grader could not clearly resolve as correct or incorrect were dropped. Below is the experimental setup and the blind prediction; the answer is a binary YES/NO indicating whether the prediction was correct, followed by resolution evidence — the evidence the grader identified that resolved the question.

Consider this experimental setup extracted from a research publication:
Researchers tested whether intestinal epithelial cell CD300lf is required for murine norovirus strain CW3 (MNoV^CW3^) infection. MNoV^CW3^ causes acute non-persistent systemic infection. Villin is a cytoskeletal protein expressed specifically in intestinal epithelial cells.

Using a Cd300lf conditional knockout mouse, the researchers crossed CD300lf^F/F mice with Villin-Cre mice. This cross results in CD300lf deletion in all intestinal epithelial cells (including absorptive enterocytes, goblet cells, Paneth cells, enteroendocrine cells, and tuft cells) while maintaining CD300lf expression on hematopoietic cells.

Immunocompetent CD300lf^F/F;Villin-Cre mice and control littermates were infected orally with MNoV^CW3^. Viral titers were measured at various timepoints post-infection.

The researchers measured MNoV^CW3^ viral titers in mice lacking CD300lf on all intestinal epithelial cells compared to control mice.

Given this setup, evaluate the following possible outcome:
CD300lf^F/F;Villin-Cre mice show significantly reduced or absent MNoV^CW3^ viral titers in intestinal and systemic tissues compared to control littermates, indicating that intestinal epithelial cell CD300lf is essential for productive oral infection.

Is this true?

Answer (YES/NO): NO